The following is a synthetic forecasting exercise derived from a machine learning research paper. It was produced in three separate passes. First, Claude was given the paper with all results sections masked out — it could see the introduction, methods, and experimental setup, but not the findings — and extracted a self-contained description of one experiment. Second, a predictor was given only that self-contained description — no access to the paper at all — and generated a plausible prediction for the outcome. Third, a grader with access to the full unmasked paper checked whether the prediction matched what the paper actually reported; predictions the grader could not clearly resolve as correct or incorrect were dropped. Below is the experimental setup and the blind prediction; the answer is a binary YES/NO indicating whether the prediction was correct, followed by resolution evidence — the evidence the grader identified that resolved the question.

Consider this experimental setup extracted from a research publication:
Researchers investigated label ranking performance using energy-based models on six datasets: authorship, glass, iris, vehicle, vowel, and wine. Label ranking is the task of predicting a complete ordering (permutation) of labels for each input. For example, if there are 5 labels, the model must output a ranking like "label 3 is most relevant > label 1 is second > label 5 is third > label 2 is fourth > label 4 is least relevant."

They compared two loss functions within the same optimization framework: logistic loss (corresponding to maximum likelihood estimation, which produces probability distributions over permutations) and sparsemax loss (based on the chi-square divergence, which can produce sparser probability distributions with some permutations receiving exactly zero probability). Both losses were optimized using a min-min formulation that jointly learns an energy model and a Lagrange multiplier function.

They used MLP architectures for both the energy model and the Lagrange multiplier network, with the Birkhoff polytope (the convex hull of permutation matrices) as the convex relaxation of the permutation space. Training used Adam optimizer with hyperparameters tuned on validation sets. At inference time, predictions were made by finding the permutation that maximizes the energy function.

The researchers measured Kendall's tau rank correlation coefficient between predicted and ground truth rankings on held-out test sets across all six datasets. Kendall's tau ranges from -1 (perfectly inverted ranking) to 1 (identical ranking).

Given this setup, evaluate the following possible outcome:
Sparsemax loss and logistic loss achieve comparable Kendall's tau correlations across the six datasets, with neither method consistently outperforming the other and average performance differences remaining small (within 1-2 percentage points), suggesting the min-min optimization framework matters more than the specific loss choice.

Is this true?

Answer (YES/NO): NO